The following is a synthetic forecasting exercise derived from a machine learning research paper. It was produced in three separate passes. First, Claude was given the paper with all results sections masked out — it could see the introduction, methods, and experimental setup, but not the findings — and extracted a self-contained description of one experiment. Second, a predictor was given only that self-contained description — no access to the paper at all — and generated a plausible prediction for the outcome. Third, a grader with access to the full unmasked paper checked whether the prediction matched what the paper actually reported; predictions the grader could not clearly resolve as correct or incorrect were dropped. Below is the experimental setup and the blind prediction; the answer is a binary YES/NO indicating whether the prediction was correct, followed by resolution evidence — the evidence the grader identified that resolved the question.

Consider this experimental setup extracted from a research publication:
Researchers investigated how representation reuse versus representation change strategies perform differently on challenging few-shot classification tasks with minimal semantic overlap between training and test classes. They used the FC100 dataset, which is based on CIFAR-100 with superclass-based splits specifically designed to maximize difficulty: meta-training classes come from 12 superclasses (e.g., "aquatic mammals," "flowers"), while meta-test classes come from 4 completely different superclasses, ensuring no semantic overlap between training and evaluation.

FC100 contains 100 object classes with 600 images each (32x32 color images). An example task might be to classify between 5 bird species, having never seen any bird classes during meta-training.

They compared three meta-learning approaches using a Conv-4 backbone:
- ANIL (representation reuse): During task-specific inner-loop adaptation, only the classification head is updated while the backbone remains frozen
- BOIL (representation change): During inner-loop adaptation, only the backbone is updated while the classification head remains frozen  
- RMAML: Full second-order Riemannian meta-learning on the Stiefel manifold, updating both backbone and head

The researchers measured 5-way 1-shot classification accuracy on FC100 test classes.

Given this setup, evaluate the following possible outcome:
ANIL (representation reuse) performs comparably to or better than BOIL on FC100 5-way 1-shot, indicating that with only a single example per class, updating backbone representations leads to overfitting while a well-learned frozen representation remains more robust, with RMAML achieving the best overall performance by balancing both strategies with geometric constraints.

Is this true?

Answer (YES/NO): NO